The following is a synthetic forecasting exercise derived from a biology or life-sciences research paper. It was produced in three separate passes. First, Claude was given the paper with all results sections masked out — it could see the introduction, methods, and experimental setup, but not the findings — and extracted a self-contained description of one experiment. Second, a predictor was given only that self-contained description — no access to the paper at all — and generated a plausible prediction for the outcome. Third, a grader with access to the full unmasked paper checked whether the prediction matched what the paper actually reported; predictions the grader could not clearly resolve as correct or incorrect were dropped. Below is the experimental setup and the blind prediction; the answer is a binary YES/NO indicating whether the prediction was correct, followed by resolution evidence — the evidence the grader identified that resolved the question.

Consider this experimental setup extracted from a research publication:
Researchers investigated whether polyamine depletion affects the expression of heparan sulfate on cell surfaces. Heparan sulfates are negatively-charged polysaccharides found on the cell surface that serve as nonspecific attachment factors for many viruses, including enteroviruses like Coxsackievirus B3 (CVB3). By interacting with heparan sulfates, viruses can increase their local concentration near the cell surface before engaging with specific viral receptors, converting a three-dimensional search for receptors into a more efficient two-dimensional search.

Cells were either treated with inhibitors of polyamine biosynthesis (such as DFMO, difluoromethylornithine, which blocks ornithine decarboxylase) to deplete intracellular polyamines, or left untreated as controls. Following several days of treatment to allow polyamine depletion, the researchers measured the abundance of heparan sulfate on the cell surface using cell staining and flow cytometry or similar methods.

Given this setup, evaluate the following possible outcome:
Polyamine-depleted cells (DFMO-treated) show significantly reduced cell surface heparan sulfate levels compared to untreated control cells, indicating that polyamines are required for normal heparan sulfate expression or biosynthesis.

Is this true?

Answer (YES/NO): YES